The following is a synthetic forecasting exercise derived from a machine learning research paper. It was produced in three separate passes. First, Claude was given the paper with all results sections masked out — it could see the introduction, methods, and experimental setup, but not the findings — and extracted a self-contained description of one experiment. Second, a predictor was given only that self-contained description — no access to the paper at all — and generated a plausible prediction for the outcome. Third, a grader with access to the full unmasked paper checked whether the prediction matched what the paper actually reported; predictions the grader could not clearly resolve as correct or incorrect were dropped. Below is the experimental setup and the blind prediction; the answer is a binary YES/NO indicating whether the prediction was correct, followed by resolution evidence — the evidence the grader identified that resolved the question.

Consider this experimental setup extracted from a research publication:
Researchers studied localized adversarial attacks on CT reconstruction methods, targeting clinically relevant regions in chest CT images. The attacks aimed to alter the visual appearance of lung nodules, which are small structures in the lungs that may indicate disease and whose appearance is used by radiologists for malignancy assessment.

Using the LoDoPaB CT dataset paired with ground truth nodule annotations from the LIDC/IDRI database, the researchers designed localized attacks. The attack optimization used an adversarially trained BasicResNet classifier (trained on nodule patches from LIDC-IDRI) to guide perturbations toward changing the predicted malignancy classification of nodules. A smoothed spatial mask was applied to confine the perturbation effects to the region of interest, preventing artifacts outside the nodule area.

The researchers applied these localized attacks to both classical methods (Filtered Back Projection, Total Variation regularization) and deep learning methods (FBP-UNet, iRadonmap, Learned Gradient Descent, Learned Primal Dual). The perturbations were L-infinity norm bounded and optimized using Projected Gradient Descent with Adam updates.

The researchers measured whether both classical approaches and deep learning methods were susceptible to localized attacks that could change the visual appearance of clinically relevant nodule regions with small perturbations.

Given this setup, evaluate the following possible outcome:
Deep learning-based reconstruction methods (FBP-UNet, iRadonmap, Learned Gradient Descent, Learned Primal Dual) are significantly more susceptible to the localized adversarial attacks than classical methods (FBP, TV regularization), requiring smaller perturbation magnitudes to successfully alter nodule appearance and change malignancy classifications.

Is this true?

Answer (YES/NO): NO